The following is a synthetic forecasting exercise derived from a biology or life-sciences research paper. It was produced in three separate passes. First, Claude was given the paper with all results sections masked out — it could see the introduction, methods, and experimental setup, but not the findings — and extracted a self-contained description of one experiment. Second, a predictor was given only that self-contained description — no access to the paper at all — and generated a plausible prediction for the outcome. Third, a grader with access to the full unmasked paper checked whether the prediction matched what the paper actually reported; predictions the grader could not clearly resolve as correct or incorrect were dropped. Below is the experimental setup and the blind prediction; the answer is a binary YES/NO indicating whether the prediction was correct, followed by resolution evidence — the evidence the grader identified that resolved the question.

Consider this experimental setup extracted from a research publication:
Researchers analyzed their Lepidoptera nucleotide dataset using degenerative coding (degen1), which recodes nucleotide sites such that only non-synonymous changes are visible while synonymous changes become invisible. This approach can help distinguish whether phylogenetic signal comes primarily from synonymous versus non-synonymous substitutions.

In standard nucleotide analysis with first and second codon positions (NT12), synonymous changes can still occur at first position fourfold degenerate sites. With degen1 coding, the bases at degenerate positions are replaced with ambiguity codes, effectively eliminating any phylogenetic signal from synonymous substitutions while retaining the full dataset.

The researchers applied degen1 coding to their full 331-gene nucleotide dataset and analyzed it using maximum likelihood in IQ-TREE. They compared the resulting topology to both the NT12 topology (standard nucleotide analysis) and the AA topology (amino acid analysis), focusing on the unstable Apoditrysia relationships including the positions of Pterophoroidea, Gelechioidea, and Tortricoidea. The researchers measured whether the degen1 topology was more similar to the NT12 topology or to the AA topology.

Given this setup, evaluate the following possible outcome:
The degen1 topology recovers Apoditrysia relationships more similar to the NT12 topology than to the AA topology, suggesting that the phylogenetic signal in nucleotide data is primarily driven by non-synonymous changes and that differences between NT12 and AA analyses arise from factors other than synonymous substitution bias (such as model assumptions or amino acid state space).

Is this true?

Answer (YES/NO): NO